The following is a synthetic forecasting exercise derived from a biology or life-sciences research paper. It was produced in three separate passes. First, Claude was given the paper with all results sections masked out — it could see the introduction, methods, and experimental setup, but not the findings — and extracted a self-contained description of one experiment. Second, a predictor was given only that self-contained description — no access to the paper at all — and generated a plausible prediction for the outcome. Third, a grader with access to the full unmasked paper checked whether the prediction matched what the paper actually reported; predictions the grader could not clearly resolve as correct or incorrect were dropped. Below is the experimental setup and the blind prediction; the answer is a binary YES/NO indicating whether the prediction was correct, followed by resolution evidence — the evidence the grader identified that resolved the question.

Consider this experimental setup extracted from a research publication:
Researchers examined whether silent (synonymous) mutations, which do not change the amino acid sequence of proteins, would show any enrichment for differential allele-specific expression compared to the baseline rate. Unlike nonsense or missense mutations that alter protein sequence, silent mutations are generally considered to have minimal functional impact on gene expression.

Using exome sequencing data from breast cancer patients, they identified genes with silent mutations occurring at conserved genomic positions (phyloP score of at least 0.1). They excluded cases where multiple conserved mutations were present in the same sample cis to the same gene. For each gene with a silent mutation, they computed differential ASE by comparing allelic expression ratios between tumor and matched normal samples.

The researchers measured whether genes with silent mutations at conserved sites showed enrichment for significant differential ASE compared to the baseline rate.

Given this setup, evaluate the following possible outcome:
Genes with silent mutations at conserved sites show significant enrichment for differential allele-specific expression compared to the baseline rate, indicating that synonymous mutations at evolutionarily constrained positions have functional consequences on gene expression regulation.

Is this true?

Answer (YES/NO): NO